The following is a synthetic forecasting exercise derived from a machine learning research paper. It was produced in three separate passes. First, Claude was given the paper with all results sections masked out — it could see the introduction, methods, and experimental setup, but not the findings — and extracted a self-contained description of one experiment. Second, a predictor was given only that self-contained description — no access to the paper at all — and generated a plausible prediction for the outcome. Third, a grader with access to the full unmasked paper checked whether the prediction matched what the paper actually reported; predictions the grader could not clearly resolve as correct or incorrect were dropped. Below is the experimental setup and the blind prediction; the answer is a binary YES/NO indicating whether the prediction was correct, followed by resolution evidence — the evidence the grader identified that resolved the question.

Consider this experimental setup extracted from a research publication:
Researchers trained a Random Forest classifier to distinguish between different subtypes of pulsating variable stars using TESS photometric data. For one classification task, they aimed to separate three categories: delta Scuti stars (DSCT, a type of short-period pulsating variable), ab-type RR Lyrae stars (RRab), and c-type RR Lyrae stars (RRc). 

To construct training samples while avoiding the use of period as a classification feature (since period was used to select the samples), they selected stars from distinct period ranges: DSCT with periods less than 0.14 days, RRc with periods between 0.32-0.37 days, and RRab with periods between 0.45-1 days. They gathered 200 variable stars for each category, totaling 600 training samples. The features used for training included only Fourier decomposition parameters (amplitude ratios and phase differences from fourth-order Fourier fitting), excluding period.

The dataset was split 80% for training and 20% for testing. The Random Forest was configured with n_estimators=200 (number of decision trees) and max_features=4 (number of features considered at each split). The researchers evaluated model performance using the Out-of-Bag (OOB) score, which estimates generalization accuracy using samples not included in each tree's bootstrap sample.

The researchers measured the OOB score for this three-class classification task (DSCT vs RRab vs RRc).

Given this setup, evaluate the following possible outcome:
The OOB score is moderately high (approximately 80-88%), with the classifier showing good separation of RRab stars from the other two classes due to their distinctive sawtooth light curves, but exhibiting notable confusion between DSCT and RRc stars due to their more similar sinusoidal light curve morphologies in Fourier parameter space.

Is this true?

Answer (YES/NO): NO